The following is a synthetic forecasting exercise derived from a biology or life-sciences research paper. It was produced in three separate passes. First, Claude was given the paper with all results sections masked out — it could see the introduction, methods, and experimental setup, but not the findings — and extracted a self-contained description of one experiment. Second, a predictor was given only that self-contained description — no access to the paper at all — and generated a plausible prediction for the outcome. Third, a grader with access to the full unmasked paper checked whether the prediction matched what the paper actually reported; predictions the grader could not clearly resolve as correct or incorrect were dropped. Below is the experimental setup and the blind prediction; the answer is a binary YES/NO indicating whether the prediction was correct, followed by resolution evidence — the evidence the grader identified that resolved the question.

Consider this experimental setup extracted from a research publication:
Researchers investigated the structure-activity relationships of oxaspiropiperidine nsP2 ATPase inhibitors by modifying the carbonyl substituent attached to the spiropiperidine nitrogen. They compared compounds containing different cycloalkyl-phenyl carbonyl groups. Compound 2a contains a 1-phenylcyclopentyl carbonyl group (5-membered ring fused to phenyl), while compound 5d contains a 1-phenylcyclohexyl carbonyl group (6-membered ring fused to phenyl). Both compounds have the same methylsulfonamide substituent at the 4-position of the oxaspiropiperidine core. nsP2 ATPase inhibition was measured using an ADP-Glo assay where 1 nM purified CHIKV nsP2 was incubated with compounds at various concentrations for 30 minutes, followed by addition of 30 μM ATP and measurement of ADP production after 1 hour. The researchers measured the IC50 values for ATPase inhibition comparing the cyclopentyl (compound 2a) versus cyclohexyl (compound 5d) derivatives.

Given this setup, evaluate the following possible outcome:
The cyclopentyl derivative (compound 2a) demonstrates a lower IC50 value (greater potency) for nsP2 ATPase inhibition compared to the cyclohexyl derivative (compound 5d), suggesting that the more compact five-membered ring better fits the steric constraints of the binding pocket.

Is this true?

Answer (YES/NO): NO